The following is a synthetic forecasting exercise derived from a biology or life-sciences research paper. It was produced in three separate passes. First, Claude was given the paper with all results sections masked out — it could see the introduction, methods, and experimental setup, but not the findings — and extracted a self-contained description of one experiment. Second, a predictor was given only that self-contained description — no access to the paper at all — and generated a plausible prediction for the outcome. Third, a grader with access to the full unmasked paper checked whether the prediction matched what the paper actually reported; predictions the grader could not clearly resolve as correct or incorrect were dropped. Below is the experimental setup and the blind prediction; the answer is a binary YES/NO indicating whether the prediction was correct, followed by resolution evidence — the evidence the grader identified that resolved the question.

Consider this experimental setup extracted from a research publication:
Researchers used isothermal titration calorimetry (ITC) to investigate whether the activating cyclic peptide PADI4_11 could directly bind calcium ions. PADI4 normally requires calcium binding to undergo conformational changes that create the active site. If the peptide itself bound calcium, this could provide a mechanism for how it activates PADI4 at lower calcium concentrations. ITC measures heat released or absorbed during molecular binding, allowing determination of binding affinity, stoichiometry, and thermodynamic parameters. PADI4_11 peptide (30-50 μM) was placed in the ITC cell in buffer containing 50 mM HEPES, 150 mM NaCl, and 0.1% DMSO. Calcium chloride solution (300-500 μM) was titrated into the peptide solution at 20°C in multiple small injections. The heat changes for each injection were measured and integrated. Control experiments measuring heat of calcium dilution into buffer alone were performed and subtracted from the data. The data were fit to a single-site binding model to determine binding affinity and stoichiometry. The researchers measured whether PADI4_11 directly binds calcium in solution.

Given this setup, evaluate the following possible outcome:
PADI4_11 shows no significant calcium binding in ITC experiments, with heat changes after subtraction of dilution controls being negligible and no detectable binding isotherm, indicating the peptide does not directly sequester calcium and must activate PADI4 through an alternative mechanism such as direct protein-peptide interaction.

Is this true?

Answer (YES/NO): YES